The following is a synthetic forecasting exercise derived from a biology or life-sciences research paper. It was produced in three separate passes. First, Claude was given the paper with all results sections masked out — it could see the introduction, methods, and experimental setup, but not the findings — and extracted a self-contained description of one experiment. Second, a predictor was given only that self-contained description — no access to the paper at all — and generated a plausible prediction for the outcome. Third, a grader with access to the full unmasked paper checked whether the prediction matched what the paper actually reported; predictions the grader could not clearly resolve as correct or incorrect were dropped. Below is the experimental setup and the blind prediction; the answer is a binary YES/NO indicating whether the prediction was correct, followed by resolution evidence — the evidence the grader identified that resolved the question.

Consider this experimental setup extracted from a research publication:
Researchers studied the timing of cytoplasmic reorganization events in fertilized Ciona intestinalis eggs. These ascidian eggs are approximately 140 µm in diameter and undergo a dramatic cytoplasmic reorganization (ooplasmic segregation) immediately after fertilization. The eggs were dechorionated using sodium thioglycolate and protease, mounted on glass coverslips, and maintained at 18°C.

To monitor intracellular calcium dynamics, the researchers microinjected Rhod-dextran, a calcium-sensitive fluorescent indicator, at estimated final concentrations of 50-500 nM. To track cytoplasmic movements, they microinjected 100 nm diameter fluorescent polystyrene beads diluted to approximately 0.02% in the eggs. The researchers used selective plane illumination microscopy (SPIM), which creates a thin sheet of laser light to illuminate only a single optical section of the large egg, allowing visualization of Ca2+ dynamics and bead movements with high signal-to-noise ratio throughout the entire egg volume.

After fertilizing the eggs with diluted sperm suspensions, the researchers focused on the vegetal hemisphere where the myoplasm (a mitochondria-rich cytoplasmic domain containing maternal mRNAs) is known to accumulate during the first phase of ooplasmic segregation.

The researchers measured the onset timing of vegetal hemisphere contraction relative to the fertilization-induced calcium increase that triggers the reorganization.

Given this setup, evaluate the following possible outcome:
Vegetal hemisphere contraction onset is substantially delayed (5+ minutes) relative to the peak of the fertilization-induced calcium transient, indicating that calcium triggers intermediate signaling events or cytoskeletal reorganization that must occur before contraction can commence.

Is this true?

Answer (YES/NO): NO